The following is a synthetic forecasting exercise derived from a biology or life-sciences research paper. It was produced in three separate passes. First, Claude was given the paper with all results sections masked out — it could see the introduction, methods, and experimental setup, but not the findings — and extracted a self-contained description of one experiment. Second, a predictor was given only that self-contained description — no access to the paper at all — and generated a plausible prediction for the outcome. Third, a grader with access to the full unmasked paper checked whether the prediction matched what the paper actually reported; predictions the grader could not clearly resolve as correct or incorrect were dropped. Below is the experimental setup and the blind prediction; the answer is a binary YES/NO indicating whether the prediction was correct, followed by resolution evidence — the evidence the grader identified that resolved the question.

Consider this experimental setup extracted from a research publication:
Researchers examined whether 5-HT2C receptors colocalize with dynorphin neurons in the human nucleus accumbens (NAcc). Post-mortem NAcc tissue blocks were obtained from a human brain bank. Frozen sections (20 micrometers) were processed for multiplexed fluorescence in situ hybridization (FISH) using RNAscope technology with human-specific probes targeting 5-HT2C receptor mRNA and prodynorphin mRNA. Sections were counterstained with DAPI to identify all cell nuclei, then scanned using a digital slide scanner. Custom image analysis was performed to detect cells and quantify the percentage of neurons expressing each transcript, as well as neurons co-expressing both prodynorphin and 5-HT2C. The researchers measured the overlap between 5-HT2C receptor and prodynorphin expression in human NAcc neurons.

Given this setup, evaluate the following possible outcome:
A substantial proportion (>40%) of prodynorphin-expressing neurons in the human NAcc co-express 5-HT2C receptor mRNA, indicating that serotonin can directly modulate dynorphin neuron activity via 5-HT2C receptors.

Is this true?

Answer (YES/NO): YES